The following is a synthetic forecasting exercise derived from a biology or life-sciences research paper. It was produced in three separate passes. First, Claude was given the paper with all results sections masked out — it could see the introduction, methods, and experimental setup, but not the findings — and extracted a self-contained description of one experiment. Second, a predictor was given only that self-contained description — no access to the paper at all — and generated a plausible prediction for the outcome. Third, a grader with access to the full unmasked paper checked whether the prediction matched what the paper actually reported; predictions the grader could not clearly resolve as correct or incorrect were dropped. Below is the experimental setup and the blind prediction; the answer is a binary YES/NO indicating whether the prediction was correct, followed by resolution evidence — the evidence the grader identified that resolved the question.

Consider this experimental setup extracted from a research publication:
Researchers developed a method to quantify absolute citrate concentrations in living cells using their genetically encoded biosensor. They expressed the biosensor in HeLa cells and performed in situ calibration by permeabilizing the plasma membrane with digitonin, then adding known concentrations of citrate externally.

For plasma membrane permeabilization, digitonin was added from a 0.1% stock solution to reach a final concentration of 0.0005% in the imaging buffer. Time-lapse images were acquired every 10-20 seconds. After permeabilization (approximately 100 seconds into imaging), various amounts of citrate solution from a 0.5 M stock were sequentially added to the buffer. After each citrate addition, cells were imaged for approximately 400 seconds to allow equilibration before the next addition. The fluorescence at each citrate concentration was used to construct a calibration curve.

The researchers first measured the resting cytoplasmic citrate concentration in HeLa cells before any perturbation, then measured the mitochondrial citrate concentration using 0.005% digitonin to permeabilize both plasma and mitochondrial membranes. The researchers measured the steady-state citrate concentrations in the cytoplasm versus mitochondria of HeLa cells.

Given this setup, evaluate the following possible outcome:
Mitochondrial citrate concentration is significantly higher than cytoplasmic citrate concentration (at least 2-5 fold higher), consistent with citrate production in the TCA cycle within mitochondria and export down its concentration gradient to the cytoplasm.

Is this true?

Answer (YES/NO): YES